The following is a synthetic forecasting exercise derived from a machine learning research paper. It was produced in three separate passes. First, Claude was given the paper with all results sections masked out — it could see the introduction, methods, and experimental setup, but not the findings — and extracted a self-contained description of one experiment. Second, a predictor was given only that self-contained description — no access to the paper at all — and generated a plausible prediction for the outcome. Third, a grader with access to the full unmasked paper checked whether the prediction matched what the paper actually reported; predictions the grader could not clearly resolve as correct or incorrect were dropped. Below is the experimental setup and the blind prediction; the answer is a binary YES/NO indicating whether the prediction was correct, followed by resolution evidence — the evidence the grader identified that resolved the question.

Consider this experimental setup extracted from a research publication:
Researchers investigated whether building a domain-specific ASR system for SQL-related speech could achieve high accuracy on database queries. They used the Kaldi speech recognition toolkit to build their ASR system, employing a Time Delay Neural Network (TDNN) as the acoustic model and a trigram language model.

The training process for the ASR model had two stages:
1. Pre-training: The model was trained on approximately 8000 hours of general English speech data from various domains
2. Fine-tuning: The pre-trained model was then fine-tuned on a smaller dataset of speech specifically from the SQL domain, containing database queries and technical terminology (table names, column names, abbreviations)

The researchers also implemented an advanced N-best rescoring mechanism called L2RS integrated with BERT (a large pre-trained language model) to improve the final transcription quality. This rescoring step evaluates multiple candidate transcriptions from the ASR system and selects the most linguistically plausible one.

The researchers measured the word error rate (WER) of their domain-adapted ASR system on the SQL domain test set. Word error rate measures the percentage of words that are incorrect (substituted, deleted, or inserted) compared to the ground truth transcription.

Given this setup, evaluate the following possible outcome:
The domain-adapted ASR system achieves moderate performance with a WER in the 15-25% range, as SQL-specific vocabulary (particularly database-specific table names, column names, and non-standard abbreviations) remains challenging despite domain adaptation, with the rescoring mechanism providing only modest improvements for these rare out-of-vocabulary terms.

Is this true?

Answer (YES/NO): NO